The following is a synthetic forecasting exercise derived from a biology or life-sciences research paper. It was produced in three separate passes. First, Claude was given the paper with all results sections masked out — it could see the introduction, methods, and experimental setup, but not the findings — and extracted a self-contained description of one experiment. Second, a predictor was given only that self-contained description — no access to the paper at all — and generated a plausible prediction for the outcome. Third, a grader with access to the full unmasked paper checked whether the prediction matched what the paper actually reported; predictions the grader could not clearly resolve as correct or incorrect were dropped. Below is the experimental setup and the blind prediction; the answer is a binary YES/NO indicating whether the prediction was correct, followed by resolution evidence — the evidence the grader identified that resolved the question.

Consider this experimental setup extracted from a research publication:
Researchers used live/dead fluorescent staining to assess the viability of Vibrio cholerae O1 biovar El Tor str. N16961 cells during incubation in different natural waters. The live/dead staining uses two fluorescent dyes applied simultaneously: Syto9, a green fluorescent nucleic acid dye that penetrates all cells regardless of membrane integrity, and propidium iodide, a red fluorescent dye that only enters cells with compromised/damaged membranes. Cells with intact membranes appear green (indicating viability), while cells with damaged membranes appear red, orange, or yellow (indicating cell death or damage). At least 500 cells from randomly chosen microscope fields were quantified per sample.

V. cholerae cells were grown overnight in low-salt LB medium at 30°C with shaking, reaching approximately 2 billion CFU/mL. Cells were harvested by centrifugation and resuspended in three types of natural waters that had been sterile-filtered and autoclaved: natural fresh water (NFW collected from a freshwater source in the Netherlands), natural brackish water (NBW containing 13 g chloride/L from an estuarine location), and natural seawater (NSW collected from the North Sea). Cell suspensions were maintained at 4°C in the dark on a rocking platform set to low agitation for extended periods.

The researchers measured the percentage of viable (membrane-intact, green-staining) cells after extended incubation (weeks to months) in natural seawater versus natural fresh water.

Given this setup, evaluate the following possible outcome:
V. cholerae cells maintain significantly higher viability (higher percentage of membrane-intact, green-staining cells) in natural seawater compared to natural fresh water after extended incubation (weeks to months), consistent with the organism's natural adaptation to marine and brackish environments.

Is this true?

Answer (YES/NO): NO